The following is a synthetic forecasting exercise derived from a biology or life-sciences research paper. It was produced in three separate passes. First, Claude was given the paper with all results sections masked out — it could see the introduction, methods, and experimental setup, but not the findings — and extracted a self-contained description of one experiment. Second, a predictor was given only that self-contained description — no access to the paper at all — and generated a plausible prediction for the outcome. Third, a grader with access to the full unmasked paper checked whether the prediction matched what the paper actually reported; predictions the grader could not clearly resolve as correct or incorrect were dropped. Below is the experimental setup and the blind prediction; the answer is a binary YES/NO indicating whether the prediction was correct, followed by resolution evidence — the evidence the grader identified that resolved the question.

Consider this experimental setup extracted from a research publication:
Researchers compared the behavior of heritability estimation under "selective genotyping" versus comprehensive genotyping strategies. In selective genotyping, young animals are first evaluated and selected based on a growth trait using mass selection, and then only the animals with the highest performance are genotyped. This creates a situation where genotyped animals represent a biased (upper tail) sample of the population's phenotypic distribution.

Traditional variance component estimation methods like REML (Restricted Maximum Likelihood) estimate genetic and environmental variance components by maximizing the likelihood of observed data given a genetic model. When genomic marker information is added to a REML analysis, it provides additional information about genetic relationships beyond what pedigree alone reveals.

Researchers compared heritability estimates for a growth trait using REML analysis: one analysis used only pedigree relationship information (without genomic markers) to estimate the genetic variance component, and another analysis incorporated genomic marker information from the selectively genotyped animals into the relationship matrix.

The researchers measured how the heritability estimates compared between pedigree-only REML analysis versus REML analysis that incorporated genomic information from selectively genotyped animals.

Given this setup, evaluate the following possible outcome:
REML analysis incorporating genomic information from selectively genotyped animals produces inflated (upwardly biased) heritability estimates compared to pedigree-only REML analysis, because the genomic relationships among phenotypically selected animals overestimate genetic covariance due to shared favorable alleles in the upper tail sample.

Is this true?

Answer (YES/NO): YES